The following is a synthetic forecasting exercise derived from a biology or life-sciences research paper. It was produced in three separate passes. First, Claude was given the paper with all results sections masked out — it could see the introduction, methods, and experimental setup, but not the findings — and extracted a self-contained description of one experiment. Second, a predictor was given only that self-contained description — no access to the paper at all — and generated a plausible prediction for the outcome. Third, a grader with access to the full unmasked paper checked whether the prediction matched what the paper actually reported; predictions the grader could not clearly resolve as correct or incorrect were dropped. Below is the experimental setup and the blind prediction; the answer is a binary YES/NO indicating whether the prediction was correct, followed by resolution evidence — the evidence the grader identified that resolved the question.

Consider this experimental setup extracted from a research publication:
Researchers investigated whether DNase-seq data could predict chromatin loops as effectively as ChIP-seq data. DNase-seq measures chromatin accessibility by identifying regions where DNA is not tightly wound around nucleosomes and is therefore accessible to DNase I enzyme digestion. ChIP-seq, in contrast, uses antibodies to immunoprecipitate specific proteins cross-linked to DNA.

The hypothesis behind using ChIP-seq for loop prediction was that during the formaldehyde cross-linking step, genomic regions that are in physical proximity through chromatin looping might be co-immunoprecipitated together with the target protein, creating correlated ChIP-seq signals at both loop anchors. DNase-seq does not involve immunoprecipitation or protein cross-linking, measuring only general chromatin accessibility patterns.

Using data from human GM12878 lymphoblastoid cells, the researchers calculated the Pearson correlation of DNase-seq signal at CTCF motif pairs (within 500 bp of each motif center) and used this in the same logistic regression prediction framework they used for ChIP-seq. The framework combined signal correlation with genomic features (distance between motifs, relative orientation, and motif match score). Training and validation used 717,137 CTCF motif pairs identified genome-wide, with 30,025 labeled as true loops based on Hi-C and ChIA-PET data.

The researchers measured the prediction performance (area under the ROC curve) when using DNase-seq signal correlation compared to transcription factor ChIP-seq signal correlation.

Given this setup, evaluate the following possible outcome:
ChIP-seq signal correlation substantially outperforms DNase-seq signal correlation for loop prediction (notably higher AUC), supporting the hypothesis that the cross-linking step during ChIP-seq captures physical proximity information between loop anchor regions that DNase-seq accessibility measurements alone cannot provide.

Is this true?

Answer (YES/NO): YES